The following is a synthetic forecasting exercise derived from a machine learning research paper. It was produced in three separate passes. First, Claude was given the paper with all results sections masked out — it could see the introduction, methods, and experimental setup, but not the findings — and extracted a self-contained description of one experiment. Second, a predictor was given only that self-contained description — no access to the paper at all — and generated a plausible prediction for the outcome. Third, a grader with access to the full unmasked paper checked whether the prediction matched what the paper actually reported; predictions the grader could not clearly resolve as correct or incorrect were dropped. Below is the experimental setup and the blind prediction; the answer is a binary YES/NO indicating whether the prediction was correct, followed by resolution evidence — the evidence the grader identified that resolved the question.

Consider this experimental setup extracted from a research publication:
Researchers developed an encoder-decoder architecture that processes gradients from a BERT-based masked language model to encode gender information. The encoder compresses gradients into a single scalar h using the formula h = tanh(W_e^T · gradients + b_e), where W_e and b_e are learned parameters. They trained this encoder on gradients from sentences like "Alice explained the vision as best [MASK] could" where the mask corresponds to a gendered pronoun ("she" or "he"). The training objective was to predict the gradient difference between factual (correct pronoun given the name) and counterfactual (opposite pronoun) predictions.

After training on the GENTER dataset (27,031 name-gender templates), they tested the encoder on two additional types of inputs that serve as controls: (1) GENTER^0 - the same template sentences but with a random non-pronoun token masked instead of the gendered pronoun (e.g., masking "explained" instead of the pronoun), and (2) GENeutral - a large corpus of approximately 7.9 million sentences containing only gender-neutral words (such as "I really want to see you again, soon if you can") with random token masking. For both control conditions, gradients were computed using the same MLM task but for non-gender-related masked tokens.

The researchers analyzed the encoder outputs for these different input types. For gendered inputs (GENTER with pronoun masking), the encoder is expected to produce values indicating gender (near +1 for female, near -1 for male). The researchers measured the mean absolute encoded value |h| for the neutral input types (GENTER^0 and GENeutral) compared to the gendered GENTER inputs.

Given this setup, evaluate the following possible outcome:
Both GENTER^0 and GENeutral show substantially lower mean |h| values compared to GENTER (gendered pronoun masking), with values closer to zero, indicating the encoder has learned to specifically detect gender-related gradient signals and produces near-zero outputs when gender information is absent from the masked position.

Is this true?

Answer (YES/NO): YES